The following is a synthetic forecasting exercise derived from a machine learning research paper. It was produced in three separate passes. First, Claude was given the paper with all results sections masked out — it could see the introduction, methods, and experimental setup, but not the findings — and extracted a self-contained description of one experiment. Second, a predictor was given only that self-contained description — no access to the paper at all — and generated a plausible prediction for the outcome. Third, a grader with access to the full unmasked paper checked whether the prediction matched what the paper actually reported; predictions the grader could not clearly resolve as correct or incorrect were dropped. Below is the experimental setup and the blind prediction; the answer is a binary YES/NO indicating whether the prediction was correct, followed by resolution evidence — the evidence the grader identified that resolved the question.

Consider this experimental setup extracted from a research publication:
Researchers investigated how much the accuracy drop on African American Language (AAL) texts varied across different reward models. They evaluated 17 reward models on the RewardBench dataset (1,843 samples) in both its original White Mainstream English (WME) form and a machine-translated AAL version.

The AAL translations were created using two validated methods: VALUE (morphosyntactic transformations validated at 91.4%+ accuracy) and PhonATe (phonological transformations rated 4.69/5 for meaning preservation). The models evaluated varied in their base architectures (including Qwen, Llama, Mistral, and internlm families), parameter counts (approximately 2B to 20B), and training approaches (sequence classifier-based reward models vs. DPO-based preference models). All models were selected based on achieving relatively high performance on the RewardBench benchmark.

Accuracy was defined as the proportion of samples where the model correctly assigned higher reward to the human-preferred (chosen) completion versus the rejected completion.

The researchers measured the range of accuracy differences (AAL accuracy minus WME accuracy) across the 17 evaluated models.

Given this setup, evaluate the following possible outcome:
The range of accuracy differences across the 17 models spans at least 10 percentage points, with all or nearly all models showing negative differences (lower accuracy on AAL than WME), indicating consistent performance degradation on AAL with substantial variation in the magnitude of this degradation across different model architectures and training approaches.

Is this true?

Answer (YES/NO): NO